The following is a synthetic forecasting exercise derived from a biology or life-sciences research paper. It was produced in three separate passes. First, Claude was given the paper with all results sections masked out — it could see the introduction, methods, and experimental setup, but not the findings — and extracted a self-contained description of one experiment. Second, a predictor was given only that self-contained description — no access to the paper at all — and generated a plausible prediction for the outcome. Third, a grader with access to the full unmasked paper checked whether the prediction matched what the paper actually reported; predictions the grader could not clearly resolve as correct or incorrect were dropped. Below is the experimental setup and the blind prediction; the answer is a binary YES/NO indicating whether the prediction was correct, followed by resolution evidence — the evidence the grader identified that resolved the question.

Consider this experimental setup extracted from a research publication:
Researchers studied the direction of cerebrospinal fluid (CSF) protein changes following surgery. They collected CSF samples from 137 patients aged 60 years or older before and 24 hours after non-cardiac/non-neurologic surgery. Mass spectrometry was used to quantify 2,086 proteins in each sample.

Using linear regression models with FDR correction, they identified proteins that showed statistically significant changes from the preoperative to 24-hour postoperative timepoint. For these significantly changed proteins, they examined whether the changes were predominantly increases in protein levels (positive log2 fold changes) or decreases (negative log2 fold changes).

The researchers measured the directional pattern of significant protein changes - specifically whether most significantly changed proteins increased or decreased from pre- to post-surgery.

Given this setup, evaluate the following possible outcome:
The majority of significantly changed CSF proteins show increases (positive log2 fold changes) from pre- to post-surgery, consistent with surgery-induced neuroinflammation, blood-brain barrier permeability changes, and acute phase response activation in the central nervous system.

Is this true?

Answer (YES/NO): NO